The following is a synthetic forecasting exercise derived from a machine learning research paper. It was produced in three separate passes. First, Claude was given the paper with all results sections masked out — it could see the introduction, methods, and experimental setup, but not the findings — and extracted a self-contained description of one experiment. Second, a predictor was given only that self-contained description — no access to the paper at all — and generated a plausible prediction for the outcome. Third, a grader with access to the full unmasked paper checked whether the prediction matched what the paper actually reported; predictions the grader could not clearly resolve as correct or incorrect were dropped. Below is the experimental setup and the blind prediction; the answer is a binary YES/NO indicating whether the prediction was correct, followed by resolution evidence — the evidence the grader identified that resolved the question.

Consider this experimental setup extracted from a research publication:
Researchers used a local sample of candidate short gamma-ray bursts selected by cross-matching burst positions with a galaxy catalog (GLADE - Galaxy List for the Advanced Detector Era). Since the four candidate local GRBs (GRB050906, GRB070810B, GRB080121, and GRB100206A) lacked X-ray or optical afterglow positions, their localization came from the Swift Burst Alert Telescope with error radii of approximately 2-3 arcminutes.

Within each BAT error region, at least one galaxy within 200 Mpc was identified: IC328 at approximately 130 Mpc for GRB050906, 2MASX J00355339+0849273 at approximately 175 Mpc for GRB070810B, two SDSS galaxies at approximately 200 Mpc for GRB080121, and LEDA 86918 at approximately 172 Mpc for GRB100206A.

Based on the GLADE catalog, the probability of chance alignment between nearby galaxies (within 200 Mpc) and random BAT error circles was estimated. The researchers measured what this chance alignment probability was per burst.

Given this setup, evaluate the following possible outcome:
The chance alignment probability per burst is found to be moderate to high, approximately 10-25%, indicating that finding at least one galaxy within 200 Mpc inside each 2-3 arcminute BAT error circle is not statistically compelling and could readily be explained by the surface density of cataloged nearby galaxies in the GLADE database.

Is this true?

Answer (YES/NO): NO